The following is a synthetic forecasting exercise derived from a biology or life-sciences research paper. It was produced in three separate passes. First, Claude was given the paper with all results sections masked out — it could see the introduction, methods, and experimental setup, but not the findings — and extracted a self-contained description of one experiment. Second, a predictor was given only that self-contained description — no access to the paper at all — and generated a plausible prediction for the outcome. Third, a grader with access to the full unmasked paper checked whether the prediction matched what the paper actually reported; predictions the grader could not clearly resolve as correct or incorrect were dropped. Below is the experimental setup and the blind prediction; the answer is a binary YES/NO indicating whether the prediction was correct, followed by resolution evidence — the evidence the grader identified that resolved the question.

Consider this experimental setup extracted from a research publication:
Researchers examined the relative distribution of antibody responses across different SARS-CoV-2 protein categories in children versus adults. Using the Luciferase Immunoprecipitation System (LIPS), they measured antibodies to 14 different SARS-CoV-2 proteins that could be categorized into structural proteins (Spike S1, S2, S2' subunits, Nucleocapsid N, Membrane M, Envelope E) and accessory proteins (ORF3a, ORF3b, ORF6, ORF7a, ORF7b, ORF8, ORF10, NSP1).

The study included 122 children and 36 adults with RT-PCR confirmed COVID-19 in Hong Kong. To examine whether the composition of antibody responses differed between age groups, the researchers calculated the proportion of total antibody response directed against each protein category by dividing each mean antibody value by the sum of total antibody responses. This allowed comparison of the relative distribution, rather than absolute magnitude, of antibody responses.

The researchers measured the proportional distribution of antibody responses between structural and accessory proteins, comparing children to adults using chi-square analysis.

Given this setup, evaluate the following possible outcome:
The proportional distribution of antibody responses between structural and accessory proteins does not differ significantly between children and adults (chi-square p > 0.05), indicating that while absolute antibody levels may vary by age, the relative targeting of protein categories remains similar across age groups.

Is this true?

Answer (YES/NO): NO